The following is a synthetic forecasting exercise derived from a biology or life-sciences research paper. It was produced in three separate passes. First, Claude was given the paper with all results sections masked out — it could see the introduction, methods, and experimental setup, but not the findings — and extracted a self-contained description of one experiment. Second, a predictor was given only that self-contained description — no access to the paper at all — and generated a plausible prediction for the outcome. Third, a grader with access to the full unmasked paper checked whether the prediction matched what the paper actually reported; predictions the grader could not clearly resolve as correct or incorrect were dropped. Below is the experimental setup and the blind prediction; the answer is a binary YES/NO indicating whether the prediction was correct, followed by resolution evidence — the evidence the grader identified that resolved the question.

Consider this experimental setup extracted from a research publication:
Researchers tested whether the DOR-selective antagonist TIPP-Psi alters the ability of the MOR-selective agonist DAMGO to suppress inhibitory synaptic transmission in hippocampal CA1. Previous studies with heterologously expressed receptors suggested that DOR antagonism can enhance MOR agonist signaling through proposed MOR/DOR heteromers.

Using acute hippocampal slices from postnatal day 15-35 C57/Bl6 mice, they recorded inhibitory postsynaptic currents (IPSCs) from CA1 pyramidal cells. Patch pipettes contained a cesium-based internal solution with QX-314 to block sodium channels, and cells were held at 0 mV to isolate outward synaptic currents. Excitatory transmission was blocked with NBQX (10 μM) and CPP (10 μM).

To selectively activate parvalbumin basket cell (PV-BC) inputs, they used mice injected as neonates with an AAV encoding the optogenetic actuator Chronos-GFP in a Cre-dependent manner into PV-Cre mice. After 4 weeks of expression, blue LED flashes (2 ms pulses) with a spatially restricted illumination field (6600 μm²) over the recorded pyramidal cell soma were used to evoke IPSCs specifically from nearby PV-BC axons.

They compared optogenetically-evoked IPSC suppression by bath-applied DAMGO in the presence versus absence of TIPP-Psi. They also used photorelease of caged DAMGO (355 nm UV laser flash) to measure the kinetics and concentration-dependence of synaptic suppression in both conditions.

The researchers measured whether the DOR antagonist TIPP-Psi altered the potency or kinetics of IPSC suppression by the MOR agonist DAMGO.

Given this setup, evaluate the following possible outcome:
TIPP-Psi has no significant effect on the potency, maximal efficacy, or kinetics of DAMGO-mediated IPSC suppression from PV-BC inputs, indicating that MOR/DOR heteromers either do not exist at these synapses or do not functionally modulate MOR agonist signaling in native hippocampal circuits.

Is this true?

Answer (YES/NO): YES